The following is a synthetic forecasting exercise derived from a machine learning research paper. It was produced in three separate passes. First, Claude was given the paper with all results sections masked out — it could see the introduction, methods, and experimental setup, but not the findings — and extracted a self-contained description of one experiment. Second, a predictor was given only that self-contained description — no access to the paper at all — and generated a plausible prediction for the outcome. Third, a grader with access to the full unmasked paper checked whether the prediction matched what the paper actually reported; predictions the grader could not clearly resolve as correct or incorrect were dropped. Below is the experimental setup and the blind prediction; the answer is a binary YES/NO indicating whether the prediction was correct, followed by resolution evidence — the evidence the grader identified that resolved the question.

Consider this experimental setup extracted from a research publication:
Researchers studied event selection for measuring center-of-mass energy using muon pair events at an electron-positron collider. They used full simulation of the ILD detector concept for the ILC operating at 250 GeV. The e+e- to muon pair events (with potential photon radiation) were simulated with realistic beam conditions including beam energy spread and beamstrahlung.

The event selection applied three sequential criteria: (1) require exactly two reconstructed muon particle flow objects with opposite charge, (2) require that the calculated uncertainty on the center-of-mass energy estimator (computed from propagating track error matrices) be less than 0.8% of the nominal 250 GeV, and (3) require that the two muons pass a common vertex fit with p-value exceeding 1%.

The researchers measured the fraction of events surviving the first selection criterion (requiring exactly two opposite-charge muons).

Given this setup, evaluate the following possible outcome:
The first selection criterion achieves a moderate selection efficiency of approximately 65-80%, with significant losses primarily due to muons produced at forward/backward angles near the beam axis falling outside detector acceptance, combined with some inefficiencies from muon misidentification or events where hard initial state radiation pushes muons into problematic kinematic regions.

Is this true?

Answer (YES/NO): NO